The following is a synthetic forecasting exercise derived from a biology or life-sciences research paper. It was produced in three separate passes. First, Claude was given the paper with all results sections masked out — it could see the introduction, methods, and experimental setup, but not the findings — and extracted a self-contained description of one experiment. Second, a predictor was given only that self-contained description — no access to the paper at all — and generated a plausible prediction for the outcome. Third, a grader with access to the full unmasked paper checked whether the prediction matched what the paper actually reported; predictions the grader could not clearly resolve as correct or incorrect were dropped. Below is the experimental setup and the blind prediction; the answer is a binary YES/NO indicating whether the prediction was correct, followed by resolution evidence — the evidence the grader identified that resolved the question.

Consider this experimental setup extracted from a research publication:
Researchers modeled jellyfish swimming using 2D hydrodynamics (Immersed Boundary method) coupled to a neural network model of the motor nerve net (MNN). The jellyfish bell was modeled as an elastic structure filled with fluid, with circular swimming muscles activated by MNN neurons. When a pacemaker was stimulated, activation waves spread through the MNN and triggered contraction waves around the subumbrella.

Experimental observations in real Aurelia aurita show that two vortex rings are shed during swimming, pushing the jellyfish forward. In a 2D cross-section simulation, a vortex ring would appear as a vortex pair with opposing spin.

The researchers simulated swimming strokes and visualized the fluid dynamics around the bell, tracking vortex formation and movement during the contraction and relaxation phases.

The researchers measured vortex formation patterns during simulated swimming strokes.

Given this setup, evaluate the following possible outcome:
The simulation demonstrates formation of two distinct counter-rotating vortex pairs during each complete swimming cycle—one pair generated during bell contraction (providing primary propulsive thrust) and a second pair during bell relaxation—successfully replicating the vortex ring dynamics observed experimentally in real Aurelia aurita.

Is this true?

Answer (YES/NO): YES